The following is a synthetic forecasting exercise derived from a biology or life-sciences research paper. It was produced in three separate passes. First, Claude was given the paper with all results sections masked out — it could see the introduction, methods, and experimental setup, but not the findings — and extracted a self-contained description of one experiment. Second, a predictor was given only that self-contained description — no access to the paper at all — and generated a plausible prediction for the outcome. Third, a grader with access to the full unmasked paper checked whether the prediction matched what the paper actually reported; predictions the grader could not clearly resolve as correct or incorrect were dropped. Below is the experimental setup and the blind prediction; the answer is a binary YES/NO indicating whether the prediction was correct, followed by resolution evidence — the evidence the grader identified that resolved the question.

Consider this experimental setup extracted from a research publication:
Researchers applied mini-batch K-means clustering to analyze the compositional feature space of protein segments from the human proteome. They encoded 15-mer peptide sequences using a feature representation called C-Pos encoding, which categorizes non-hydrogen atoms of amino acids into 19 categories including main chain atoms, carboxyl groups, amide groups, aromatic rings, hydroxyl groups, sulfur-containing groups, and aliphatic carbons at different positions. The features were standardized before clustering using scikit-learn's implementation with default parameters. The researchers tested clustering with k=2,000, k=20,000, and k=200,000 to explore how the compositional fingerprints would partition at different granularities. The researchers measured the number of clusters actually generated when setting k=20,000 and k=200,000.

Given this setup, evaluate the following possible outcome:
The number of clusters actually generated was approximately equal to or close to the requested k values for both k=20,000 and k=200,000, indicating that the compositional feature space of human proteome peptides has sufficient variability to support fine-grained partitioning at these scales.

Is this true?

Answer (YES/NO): YES